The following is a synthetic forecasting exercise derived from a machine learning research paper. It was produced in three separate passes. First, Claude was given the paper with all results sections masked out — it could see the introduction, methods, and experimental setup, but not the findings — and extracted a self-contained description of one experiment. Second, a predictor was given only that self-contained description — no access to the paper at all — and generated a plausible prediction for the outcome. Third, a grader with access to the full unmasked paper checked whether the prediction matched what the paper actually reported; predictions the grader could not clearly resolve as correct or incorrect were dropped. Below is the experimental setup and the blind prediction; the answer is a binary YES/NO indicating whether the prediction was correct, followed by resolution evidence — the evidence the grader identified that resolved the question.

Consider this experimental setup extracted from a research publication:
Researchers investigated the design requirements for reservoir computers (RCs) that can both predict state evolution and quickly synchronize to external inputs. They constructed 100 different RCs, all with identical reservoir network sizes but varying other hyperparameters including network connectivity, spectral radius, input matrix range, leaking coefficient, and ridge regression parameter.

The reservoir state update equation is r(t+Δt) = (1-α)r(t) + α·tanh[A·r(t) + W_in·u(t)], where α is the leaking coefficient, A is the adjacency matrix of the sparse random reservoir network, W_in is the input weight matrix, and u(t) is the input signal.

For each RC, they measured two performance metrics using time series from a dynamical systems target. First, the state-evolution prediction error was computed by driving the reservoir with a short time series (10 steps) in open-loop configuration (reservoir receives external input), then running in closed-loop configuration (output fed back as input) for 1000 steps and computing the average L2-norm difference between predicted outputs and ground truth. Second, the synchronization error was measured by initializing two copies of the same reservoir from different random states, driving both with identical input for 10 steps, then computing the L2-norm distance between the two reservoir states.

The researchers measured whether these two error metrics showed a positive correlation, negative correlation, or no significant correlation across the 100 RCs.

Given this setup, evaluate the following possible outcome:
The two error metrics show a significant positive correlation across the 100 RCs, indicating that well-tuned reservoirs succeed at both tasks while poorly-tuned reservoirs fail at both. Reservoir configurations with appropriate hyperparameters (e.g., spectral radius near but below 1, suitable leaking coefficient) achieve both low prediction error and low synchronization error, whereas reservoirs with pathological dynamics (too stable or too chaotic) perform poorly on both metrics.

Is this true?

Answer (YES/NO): NO